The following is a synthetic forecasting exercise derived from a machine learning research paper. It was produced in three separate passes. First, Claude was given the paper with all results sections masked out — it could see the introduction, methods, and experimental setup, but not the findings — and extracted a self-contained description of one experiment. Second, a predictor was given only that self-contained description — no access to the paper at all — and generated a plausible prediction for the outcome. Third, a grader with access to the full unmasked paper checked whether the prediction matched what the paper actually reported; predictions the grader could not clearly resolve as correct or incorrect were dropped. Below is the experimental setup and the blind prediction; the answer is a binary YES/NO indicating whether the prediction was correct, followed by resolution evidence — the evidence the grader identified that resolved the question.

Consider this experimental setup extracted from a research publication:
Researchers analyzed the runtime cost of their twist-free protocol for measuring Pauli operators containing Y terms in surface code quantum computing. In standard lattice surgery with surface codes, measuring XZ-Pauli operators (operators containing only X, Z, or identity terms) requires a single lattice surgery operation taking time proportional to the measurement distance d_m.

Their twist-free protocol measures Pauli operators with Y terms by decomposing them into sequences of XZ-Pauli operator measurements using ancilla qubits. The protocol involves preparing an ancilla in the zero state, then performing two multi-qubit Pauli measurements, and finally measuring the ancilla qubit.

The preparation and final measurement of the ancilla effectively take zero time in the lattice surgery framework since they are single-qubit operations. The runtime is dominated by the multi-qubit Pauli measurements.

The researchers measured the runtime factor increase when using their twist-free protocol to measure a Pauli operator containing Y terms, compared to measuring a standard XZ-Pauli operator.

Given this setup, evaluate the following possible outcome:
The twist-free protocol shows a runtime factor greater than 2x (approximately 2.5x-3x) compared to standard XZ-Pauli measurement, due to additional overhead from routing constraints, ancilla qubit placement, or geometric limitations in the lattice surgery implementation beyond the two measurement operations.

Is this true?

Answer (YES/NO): NO